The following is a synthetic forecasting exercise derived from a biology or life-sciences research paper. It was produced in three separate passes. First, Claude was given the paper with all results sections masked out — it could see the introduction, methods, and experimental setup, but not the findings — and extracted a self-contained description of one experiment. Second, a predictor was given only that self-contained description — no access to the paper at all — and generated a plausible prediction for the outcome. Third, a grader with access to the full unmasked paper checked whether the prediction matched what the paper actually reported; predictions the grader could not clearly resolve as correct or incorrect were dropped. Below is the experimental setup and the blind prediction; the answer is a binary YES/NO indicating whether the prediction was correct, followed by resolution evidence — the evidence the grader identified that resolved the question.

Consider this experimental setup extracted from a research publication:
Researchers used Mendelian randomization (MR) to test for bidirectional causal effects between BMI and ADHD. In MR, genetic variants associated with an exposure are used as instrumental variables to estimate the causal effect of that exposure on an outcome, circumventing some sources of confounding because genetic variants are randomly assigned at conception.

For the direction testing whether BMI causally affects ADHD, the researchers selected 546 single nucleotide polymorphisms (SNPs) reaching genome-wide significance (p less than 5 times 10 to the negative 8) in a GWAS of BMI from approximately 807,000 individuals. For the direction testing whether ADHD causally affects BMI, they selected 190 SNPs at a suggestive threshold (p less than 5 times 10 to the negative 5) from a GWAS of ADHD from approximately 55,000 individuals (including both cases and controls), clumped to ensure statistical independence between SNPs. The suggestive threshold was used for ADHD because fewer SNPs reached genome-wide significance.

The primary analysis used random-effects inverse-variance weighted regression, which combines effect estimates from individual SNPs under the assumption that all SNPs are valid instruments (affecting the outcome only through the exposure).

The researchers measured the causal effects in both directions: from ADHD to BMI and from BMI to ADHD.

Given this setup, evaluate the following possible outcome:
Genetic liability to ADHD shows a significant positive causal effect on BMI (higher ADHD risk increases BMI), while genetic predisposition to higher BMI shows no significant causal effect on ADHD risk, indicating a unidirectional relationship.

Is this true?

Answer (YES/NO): NO